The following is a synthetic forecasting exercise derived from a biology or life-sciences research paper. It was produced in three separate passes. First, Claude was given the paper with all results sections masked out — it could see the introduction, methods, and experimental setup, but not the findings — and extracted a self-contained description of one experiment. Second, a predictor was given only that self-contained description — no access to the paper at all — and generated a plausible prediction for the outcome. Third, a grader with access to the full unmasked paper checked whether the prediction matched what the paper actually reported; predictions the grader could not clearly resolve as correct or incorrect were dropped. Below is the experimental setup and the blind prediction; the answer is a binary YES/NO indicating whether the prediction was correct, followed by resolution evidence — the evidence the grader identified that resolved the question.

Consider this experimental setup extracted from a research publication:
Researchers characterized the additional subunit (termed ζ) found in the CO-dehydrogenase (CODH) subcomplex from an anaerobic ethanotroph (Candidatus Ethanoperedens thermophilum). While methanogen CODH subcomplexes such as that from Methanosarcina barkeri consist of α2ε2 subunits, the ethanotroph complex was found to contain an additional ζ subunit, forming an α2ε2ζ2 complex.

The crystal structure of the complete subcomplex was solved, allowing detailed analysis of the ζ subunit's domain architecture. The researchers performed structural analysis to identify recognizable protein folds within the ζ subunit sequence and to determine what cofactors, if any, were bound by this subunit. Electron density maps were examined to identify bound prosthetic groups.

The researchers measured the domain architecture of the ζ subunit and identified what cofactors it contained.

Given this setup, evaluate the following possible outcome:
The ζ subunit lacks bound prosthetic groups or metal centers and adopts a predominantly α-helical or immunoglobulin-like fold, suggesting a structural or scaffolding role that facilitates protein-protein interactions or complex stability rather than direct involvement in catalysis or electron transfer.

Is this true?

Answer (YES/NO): NO